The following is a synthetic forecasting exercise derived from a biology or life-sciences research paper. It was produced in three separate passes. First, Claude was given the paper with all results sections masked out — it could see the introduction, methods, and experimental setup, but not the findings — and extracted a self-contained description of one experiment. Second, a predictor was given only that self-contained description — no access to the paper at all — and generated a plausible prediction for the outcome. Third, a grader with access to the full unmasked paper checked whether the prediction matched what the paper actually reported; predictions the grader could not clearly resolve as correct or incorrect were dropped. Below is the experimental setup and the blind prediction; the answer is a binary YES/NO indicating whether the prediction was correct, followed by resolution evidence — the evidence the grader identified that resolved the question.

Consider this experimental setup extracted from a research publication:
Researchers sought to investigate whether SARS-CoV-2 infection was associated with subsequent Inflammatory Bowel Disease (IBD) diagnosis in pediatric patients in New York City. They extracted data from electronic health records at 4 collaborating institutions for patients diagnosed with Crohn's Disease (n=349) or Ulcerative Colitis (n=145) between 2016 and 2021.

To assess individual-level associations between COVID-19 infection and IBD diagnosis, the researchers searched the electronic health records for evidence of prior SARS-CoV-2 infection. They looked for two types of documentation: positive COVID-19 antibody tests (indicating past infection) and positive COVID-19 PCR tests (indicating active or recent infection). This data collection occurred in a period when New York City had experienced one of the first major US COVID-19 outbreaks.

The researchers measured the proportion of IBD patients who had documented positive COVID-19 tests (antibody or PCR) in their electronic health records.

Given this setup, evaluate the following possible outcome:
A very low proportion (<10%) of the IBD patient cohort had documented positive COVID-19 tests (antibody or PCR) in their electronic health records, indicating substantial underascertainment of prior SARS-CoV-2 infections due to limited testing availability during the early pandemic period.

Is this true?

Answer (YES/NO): YES